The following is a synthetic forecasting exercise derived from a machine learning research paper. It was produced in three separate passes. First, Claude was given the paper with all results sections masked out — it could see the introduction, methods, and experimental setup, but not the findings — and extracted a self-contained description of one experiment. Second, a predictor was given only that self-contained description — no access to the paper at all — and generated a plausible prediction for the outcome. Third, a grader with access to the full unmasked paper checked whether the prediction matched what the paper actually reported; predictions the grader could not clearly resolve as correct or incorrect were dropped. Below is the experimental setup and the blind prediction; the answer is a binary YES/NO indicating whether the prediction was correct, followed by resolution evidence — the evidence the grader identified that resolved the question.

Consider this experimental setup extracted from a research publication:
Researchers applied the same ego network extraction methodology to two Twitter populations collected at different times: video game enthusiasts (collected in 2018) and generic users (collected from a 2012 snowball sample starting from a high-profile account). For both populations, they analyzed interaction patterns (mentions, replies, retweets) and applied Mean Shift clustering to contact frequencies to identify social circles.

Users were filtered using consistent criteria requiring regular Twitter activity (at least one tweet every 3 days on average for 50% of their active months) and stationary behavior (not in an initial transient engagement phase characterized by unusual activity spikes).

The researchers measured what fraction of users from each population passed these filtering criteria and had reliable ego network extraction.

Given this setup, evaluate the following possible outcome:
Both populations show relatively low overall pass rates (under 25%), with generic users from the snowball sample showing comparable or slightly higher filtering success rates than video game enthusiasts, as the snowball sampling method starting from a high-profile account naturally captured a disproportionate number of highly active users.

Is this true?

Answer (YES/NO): NO